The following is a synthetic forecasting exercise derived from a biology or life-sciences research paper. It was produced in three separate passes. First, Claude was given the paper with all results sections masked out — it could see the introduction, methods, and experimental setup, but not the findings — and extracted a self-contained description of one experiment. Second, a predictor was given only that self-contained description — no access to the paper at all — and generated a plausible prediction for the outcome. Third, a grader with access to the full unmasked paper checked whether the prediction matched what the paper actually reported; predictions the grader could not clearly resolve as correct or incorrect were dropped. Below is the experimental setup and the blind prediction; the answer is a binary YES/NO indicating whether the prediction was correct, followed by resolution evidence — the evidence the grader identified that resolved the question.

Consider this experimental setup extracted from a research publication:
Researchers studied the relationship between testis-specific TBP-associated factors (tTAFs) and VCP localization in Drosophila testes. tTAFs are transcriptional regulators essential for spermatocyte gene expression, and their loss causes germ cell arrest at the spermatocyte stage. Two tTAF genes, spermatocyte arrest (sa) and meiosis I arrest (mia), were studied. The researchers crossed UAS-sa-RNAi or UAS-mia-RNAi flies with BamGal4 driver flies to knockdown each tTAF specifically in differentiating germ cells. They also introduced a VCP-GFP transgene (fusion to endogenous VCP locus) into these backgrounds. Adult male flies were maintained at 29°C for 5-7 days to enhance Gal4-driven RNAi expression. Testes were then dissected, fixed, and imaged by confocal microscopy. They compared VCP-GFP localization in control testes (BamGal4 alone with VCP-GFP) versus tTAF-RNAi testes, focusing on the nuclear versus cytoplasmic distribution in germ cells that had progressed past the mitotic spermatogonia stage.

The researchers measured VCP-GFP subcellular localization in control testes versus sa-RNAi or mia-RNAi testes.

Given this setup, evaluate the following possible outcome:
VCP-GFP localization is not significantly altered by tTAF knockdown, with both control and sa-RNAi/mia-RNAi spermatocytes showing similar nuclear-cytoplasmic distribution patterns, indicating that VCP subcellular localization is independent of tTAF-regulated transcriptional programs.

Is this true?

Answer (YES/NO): NO